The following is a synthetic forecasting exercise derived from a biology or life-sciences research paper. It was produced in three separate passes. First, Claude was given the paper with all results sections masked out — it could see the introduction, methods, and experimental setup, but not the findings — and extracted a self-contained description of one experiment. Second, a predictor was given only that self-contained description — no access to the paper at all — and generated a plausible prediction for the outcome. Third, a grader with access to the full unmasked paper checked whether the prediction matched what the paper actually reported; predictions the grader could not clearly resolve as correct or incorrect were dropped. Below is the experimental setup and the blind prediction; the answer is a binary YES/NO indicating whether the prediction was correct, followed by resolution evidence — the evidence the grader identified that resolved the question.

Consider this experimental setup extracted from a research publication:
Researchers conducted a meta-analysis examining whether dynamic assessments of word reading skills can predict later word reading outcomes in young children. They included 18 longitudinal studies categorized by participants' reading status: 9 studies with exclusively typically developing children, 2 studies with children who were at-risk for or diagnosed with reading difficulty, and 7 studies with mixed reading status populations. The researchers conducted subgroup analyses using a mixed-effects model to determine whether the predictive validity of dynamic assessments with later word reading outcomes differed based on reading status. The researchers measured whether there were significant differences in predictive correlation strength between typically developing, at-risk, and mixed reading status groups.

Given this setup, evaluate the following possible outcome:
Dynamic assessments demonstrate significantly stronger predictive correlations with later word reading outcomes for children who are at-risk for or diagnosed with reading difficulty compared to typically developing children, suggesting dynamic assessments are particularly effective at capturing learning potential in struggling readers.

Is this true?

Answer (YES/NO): NO